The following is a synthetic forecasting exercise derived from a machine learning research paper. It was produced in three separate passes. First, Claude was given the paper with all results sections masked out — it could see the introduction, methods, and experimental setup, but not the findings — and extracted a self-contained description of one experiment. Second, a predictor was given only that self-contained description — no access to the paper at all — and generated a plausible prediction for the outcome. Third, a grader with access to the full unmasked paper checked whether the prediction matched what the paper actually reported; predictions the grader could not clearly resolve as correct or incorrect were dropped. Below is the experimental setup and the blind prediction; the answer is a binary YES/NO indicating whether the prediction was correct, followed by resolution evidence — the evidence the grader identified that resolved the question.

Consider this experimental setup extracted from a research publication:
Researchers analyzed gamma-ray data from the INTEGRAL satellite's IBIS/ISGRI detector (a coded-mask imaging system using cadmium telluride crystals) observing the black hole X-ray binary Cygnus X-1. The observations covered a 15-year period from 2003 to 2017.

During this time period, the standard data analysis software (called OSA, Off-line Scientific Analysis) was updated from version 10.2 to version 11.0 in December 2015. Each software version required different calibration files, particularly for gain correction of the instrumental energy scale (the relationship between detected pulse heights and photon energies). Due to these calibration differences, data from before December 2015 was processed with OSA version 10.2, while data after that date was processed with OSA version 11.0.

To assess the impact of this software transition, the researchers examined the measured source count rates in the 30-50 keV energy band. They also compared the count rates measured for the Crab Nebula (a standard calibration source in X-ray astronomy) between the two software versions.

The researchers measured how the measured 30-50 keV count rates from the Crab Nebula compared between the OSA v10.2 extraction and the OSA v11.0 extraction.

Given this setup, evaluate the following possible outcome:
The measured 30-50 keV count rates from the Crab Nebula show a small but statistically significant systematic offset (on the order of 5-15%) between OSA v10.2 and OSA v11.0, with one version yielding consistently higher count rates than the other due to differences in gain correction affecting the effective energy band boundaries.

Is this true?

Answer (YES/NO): NO